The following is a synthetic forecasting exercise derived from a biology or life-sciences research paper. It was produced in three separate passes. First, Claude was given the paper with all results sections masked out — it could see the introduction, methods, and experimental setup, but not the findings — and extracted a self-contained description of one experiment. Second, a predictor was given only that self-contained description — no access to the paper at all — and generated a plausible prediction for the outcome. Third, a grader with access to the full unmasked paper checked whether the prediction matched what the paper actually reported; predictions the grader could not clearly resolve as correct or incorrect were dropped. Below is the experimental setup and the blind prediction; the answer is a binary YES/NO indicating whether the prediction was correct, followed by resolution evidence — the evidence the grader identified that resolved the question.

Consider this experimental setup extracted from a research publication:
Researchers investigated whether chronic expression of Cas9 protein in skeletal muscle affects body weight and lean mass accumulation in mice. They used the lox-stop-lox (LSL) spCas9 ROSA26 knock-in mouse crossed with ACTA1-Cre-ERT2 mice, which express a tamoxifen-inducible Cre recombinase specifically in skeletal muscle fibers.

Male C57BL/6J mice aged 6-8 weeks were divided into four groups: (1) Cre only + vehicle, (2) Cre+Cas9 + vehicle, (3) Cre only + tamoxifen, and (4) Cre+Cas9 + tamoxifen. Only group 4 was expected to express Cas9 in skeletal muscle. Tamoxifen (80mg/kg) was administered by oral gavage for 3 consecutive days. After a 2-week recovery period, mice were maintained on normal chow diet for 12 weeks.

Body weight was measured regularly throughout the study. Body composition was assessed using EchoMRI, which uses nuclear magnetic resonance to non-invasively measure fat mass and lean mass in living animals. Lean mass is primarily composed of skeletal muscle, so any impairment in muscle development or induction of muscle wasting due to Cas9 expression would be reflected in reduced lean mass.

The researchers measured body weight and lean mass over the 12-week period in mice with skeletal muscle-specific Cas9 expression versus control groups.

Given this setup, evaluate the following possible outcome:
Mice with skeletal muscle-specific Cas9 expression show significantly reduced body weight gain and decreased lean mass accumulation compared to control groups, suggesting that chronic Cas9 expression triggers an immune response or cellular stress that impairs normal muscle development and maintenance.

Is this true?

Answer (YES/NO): NO